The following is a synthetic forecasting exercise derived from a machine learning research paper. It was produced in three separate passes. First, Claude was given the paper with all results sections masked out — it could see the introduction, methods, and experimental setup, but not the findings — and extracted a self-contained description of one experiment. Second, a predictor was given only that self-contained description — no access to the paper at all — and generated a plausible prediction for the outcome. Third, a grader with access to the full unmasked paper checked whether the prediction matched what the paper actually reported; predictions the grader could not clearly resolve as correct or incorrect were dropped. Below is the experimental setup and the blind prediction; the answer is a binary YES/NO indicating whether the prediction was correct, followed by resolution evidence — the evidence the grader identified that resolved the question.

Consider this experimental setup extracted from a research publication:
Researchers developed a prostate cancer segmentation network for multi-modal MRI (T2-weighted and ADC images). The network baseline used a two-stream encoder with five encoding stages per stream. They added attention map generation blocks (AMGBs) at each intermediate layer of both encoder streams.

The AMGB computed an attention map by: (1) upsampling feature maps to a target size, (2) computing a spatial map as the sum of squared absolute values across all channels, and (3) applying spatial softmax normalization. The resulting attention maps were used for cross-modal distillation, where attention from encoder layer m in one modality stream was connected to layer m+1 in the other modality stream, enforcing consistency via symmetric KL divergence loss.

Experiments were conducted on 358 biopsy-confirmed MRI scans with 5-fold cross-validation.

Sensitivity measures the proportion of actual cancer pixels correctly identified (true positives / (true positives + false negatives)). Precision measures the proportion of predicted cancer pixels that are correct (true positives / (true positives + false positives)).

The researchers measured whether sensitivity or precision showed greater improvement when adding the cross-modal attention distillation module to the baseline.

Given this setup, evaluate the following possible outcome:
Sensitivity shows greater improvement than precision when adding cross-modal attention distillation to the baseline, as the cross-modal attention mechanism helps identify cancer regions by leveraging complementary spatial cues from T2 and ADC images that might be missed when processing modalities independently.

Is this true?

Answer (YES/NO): YES